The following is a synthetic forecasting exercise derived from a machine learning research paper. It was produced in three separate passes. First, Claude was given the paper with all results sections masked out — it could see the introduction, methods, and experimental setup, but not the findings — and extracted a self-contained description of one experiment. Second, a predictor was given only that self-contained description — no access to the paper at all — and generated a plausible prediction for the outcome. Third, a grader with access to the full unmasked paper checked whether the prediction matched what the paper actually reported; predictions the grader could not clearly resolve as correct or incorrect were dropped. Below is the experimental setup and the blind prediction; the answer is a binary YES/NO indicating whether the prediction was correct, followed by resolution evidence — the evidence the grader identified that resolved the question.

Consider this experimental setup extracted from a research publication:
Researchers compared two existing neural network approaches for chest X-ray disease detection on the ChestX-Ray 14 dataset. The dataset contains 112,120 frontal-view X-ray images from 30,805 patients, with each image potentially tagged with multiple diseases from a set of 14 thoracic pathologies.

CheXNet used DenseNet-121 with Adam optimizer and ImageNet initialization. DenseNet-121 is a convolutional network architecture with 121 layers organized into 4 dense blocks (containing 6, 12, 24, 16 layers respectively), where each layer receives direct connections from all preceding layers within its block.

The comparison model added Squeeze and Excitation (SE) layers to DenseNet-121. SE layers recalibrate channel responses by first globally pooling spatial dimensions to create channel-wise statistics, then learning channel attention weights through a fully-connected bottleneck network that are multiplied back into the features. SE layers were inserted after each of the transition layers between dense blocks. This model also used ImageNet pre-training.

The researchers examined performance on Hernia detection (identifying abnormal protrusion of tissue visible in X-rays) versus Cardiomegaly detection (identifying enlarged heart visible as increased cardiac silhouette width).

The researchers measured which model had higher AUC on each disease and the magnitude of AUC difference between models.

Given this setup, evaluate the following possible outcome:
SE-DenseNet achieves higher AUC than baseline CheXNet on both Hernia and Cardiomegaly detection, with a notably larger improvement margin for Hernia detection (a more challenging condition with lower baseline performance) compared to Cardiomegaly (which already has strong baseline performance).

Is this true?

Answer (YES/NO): YES